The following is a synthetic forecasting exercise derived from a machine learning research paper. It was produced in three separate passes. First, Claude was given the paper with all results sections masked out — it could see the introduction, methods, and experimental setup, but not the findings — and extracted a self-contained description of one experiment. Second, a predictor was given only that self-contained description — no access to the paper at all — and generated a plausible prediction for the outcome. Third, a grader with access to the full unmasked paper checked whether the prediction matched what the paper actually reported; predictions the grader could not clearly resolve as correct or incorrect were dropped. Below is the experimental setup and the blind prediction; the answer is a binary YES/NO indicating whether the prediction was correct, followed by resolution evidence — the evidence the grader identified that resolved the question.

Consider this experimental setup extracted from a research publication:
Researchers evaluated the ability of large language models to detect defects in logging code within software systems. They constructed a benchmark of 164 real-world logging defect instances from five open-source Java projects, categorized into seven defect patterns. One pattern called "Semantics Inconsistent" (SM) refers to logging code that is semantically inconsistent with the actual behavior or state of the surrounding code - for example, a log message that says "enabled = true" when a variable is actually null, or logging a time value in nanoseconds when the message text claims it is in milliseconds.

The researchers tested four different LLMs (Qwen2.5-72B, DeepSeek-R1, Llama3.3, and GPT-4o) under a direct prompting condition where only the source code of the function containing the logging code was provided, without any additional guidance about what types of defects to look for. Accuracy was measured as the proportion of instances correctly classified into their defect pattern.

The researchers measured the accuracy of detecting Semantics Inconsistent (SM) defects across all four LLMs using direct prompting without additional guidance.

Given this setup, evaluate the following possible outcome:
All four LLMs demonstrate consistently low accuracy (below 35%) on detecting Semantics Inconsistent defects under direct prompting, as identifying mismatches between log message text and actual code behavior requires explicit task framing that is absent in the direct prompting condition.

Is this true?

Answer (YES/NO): YES